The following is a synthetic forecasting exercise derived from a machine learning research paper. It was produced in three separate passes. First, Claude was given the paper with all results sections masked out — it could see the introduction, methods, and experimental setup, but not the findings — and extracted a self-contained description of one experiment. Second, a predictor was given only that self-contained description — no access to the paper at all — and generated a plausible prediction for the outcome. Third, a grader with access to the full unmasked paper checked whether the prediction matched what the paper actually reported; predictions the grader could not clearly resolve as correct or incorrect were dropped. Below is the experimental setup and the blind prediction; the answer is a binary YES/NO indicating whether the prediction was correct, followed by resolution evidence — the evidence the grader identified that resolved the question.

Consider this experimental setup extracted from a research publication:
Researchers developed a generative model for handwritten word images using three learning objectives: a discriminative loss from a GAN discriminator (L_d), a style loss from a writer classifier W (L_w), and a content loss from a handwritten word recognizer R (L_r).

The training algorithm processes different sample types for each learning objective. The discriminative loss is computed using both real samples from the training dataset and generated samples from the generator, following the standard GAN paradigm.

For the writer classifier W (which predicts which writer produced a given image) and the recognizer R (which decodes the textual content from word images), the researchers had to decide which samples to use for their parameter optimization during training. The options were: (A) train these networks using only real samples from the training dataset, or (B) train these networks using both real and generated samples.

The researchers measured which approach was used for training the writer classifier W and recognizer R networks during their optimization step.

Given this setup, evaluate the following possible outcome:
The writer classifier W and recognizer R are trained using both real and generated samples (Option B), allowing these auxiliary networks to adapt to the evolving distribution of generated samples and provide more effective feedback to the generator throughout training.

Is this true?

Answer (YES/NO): NO